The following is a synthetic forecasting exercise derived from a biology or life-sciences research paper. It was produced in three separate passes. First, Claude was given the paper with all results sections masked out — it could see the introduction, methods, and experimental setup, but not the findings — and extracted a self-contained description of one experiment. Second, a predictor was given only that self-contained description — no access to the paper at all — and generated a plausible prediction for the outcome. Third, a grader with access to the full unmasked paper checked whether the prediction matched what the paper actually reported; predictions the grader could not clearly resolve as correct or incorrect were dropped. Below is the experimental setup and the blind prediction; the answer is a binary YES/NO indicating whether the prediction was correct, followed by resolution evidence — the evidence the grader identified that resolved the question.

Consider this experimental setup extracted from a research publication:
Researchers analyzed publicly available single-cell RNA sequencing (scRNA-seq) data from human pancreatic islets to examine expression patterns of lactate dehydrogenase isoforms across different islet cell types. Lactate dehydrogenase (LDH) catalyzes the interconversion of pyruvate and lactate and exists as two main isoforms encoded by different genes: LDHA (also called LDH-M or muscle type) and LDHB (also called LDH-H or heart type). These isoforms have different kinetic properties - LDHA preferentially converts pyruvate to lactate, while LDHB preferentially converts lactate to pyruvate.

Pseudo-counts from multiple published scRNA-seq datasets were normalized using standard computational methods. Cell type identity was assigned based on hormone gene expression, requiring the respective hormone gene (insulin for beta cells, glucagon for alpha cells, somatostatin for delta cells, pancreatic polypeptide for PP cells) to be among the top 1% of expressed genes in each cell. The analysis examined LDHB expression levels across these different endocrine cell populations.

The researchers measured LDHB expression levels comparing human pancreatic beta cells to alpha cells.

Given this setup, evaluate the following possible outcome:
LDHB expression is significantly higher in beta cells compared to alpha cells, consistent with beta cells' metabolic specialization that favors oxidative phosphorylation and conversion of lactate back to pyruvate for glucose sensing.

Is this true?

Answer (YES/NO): YES